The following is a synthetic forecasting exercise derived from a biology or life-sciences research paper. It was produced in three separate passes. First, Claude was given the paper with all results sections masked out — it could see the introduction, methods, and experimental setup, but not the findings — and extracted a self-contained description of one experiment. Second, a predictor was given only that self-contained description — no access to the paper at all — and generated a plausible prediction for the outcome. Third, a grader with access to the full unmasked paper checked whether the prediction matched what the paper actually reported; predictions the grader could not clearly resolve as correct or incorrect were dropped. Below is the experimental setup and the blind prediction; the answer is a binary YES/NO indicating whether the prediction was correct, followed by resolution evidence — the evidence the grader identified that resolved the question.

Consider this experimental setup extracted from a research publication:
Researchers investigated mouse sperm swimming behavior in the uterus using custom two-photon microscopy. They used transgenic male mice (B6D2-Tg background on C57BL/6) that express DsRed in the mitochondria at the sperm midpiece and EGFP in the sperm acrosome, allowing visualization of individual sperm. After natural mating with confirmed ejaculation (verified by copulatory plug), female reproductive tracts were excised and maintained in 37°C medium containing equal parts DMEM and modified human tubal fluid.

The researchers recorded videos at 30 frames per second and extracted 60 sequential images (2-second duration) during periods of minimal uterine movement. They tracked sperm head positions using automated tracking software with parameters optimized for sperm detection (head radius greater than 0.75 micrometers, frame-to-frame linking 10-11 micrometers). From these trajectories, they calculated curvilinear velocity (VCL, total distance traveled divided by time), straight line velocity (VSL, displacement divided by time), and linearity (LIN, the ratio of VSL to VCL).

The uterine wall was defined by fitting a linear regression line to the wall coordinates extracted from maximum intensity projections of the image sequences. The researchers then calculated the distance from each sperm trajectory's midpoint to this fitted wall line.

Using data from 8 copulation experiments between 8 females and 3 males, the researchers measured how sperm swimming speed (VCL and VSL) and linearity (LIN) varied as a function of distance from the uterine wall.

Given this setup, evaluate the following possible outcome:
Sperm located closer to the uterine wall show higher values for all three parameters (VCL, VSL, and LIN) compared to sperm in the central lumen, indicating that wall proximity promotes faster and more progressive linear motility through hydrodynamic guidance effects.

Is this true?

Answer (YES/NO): NO